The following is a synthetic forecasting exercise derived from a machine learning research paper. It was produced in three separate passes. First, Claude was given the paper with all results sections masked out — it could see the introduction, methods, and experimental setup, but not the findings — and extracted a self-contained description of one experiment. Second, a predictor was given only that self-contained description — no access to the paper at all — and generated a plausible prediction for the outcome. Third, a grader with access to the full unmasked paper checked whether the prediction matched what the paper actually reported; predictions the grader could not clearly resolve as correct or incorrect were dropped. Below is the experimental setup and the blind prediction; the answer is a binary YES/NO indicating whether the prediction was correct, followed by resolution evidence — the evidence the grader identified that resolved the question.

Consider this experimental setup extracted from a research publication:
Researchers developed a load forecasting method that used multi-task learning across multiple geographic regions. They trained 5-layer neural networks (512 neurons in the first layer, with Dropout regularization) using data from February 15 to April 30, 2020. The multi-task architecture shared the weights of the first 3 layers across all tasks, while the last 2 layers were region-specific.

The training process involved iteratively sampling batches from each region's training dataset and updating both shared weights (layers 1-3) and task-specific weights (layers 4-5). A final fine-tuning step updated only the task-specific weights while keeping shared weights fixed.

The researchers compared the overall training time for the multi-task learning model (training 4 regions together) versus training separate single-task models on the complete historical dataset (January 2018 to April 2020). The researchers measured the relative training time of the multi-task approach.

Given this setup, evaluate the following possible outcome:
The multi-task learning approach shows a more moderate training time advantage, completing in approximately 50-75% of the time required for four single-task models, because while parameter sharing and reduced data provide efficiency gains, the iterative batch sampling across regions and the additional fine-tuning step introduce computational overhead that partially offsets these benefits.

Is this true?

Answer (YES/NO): NO